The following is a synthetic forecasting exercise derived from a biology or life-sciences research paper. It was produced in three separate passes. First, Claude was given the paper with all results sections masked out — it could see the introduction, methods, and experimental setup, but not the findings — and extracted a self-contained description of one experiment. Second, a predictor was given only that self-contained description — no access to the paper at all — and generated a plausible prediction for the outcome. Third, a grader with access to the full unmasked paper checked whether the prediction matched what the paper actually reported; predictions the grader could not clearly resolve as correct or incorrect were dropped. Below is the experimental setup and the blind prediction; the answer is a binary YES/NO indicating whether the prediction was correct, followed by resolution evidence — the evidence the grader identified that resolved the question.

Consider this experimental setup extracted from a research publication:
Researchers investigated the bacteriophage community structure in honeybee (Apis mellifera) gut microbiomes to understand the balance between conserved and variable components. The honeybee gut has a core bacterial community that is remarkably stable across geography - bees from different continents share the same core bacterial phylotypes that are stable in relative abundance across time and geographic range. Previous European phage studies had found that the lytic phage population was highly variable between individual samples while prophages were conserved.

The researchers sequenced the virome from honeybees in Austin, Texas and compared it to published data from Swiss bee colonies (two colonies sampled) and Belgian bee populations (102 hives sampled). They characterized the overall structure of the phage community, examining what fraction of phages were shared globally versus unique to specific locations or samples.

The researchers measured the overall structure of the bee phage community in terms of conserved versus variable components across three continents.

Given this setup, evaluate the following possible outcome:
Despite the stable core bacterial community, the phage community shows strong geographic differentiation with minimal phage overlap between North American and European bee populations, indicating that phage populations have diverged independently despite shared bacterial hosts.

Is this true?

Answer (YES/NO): NO